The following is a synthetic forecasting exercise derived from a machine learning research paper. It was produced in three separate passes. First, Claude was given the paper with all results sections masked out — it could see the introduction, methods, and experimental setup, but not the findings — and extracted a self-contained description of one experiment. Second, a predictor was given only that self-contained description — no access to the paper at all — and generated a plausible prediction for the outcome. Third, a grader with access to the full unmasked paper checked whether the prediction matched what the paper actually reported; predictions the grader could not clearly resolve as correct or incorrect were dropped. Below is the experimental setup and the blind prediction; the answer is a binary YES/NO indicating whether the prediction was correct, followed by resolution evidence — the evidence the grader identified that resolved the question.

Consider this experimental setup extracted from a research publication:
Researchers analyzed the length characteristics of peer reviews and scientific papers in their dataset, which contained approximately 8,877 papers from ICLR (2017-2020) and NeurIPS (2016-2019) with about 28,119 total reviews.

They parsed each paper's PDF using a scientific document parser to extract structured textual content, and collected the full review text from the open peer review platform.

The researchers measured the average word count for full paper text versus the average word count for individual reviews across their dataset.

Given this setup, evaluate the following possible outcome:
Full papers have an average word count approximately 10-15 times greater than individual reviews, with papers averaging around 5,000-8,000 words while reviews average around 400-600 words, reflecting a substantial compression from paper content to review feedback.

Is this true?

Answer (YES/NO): NO